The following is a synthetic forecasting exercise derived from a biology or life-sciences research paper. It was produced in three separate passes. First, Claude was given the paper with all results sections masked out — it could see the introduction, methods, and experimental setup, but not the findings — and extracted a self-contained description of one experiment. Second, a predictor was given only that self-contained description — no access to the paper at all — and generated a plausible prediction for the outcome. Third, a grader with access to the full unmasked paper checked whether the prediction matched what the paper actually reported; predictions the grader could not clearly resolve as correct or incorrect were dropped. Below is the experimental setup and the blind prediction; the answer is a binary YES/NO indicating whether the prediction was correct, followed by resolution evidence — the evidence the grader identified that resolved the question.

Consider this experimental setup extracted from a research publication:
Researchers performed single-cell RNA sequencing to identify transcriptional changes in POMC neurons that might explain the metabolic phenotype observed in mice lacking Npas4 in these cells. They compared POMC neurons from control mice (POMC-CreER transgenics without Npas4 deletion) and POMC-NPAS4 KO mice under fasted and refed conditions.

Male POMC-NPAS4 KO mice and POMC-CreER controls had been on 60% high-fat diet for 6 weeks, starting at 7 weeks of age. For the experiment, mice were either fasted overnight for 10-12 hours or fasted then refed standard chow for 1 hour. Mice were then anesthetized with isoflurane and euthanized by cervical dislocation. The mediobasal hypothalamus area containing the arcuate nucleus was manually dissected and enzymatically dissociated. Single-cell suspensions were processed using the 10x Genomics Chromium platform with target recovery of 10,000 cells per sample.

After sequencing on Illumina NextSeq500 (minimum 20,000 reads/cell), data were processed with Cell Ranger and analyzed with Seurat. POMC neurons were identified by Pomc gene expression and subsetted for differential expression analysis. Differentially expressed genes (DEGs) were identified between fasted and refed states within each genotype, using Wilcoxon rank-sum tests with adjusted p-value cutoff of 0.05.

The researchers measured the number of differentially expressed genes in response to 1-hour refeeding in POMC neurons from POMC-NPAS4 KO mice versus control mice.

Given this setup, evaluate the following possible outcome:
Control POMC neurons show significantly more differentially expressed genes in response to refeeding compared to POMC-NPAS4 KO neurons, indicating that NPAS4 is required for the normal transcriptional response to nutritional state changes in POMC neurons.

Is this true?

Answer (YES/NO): NO